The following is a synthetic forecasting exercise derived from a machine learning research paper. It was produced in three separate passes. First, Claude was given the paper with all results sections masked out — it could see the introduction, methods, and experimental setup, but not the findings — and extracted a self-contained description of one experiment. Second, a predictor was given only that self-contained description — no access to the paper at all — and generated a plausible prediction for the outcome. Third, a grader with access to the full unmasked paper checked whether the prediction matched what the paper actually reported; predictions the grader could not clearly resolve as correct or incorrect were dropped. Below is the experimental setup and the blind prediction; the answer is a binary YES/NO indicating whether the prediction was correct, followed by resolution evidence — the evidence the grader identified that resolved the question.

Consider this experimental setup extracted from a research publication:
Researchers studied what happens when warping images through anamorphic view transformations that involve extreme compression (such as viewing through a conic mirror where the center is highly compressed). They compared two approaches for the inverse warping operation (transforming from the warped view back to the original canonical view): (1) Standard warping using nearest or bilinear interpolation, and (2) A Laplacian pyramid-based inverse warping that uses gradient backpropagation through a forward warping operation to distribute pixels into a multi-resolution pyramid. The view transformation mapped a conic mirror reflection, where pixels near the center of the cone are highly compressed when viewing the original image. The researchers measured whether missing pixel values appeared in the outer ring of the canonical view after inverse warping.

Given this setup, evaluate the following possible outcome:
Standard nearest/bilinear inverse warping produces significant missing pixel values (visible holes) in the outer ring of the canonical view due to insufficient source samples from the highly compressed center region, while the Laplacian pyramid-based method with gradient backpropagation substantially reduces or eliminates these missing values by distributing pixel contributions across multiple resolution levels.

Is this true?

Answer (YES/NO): YES